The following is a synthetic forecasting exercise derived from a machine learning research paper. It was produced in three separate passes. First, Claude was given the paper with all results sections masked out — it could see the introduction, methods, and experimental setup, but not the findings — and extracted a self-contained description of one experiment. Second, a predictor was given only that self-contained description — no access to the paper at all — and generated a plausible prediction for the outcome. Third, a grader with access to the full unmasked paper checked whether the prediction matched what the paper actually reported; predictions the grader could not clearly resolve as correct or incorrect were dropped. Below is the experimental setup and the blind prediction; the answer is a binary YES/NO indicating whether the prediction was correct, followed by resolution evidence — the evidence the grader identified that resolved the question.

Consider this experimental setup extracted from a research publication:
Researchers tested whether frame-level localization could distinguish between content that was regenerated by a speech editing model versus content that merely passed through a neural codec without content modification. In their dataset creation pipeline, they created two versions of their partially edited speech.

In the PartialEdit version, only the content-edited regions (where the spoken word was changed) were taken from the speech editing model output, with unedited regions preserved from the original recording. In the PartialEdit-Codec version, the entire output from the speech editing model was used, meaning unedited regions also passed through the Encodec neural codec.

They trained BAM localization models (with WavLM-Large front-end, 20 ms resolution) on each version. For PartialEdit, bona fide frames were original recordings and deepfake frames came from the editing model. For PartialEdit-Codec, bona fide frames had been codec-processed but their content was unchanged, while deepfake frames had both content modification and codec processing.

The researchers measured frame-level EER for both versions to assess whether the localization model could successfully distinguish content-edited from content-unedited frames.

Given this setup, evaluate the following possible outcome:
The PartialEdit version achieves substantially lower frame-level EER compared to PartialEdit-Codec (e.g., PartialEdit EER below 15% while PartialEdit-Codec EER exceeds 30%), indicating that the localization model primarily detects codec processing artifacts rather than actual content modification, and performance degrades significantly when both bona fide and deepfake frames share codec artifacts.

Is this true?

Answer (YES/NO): NO